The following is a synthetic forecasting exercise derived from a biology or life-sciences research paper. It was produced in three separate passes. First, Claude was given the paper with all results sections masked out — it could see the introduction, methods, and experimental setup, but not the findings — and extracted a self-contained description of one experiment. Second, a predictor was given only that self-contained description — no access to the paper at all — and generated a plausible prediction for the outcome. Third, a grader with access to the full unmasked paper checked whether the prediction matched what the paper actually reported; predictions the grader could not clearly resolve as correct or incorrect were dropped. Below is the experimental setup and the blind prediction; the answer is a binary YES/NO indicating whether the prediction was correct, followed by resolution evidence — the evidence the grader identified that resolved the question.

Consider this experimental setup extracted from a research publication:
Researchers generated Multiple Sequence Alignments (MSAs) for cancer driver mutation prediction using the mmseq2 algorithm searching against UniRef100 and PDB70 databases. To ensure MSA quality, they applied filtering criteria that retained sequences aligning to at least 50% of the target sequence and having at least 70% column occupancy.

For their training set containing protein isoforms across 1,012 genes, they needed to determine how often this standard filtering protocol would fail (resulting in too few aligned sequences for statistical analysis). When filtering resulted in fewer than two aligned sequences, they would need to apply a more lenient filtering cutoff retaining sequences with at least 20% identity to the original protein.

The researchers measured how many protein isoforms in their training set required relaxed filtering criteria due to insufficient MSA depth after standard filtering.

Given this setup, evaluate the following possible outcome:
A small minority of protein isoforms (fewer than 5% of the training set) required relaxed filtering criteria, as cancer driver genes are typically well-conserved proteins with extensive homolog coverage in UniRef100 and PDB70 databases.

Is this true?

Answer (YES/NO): YES